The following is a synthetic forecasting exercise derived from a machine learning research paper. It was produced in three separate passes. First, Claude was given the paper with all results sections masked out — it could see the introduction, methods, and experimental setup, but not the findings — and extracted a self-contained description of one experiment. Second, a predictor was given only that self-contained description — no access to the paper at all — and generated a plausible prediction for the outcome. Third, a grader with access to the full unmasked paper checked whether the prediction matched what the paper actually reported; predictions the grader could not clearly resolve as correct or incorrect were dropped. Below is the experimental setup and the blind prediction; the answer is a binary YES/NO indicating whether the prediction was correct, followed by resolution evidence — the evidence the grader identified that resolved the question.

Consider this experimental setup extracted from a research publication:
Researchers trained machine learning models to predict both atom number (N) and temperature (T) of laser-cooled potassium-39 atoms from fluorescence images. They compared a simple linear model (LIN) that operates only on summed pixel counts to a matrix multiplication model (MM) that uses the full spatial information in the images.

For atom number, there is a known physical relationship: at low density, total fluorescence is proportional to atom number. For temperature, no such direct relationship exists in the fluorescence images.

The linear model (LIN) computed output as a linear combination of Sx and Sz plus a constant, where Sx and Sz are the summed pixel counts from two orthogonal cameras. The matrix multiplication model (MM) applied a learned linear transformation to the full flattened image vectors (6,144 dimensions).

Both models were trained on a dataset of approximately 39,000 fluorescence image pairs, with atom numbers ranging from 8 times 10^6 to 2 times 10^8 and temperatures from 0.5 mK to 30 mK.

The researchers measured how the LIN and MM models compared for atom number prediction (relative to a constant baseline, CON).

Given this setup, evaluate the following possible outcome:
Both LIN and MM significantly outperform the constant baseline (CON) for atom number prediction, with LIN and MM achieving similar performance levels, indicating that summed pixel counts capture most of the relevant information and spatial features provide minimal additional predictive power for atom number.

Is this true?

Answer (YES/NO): NO